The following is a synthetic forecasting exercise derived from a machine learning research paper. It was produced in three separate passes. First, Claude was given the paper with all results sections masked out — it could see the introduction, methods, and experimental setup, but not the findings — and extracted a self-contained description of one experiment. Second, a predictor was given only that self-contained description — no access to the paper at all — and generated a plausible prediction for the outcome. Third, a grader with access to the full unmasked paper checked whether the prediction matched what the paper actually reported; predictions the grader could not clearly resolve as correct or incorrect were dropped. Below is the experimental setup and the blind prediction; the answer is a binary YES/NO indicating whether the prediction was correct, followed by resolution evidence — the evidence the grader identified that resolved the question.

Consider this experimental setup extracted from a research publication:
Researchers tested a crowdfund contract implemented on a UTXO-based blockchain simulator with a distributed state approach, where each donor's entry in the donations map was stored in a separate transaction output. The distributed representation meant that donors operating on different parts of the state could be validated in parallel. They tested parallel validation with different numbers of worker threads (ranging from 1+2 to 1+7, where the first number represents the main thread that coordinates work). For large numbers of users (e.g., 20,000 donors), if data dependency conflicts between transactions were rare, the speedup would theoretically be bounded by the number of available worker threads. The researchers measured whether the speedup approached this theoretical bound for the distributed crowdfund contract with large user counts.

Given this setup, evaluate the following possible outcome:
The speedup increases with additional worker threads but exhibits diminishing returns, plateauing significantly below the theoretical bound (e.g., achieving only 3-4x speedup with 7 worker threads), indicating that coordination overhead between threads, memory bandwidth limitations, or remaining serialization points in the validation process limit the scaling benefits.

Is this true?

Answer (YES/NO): NO